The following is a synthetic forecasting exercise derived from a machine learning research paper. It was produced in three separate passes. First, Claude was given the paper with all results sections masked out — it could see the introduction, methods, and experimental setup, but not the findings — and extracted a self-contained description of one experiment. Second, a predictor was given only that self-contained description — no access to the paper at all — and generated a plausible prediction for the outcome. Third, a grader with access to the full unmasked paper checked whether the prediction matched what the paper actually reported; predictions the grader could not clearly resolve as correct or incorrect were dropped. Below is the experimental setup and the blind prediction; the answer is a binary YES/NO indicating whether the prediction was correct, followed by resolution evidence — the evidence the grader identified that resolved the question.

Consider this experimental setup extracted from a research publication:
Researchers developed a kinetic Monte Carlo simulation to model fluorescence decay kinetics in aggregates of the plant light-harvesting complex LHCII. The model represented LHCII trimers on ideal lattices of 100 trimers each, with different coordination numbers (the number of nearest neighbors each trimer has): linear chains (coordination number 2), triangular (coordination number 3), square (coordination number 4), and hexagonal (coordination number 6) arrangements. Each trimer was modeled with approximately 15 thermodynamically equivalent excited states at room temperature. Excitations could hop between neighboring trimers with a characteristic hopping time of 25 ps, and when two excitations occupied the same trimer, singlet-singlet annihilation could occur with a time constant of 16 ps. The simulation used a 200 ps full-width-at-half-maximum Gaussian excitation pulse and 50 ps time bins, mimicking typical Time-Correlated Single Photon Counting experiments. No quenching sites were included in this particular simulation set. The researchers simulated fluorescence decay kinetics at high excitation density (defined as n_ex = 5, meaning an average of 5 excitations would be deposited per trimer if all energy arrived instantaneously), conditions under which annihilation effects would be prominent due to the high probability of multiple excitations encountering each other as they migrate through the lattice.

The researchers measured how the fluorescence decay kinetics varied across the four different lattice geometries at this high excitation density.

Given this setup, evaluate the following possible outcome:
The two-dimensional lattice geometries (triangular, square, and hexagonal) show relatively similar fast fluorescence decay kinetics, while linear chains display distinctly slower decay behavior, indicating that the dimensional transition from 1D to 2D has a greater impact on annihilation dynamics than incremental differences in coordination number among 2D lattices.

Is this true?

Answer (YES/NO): NO